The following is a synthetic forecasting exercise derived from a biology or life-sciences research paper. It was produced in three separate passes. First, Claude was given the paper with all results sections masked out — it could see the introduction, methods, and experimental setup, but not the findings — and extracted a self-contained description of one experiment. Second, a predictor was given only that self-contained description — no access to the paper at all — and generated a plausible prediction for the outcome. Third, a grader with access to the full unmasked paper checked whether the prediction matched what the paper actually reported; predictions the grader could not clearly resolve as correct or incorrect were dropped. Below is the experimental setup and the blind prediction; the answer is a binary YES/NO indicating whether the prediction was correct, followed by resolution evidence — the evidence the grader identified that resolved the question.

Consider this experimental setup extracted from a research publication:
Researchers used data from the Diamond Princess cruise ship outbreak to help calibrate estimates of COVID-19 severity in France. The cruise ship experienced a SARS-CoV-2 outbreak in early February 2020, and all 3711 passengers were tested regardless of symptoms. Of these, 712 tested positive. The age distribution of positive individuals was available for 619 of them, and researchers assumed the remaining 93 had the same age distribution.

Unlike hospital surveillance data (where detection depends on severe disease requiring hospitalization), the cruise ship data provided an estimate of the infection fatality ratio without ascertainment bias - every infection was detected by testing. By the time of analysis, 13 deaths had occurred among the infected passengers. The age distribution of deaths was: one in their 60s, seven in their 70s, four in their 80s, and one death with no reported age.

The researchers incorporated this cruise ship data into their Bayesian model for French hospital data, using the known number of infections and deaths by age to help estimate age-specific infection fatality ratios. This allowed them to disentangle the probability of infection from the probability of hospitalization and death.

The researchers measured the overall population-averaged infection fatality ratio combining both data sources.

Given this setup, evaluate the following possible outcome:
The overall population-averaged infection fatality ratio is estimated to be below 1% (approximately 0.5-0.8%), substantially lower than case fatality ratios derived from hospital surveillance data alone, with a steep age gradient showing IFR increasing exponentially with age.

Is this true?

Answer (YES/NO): YES